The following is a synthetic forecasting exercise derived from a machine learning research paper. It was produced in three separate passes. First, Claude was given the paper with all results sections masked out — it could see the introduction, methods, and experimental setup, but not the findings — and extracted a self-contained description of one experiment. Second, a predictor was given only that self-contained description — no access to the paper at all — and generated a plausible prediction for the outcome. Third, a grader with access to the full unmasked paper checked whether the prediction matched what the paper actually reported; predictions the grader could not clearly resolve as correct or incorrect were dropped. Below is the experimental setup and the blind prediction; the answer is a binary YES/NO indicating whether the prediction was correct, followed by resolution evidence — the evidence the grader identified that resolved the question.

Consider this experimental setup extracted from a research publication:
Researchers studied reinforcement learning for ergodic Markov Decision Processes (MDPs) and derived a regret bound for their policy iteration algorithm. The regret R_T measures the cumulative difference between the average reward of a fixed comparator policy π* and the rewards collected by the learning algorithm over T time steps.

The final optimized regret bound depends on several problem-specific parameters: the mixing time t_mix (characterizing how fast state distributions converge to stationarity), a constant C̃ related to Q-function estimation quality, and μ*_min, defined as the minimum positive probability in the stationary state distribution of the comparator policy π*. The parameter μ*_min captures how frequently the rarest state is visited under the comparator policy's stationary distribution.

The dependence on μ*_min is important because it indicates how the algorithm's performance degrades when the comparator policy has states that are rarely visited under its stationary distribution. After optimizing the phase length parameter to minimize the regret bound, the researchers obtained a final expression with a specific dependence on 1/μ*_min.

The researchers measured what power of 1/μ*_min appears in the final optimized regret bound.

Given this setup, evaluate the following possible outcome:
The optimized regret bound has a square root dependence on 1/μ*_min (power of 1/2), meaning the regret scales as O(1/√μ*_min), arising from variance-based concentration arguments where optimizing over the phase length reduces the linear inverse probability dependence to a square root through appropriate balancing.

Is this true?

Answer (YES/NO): NO